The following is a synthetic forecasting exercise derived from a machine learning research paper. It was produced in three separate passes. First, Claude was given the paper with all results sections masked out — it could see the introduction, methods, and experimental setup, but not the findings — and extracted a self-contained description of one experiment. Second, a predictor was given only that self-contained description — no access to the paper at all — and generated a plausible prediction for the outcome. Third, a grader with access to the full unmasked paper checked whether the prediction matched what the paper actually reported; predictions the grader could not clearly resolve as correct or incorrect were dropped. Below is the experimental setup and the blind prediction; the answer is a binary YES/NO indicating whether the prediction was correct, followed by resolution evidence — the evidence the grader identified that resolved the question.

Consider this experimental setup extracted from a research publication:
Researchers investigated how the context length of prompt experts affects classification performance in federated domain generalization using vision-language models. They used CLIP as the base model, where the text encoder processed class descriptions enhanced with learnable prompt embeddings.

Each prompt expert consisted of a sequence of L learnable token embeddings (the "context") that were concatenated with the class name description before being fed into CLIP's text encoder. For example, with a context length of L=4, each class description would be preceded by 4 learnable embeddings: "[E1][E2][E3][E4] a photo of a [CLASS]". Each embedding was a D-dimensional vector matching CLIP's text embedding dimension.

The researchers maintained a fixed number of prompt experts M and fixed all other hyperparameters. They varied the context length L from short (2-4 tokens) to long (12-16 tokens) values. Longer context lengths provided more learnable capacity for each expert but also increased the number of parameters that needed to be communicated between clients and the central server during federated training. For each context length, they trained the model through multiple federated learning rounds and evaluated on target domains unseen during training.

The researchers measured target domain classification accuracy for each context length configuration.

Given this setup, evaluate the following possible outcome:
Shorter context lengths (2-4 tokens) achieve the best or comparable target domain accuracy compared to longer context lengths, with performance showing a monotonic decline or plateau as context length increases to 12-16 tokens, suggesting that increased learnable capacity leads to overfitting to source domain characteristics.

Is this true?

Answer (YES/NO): NO